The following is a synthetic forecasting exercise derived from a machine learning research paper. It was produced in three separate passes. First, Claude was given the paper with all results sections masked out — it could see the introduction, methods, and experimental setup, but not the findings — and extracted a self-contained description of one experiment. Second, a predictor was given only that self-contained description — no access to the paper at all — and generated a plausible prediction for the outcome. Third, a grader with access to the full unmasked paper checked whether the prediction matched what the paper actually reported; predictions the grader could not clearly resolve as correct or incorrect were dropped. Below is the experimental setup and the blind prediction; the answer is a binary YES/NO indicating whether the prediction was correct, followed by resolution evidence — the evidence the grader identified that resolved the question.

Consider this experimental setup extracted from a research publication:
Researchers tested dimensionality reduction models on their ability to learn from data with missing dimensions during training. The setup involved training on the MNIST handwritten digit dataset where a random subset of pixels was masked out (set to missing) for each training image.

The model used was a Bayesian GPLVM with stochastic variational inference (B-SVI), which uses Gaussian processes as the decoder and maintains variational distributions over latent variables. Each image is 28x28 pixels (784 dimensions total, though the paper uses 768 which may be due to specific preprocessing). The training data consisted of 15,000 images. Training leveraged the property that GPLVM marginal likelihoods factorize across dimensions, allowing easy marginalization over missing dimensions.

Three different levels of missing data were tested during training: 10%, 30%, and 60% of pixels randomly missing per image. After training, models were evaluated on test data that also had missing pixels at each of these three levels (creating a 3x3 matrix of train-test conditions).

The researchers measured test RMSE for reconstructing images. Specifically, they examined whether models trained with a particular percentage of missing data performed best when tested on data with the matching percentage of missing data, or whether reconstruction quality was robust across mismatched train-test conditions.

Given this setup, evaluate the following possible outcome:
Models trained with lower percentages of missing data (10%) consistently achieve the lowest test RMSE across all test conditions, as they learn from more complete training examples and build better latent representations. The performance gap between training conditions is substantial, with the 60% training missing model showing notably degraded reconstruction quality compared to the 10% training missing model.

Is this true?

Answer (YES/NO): NO